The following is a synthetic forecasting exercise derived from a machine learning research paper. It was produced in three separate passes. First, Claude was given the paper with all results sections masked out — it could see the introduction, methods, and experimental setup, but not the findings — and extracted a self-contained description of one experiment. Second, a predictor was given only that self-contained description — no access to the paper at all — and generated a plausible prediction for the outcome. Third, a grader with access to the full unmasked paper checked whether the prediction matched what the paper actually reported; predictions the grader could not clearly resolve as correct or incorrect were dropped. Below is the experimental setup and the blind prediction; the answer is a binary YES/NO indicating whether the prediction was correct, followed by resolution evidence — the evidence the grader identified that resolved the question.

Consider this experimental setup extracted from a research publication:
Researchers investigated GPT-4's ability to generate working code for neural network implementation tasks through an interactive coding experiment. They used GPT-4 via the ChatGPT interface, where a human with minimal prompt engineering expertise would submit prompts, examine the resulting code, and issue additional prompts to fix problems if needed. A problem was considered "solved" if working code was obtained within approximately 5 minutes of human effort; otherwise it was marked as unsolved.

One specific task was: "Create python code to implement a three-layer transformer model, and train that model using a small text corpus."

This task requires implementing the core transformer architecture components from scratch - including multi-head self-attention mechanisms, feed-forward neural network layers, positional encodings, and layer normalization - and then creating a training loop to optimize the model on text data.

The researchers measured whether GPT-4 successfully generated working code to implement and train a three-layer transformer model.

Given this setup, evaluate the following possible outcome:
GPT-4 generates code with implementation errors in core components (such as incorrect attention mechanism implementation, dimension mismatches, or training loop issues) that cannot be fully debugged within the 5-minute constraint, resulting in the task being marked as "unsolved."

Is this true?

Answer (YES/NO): NO